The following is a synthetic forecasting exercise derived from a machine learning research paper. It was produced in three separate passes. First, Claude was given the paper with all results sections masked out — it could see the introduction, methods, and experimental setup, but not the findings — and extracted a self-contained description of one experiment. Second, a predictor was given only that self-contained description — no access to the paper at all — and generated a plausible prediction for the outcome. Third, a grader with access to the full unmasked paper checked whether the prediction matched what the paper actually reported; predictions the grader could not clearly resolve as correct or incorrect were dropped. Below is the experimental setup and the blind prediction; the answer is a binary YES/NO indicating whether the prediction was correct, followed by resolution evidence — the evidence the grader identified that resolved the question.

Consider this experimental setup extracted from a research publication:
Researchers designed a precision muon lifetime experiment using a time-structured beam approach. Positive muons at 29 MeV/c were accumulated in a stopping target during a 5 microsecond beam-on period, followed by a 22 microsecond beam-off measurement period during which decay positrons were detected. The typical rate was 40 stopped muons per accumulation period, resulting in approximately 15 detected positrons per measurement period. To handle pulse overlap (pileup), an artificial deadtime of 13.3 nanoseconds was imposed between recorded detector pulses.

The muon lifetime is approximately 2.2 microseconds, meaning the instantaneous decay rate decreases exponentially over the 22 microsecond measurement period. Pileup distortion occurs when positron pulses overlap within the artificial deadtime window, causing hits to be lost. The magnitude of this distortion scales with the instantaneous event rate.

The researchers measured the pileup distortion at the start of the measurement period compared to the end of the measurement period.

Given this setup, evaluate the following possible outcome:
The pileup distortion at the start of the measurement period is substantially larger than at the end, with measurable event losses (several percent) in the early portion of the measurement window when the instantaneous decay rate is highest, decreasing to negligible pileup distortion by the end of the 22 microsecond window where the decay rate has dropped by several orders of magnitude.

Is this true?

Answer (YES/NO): NO